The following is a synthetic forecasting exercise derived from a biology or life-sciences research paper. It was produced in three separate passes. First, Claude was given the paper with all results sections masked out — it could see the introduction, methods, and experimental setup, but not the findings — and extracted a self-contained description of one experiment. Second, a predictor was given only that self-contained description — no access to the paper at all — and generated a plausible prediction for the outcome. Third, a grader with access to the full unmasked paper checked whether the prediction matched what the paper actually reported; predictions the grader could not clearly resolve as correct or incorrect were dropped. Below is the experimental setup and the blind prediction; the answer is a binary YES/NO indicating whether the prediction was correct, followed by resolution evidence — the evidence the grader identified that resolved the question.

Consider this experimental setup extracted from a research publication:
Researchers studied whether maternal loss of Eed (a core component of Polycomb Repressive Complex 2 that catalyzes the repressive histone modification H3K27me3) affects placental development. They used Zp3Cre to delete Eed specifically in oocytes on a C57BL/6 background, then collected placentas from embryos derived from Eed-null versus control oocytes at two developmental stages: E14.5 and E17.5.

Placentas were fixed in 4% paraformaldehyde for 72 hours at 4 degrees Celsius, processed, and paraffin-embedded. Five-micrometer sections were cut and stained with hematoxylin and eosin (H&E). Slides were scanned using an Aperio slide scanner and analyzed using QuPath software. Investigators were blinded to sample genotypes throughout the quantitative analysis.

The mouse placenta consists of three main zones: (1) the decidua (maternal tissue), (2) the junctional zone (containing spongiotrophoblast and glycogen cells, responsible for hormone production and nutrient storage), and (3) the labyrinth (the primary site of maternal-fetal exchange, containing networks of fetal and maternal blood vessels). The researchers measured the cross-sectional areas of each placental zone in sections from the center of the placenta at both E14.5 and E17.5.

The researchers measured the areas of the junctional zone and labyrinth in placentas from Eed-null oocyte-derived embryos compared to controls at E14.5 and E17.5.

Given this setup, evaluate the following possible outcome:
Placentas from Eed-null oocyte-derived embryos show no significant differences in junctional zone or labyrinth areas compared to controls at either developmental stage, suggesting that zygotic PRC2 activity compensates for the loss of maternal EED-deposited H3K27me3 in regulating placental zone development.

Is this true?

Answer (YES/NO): NO